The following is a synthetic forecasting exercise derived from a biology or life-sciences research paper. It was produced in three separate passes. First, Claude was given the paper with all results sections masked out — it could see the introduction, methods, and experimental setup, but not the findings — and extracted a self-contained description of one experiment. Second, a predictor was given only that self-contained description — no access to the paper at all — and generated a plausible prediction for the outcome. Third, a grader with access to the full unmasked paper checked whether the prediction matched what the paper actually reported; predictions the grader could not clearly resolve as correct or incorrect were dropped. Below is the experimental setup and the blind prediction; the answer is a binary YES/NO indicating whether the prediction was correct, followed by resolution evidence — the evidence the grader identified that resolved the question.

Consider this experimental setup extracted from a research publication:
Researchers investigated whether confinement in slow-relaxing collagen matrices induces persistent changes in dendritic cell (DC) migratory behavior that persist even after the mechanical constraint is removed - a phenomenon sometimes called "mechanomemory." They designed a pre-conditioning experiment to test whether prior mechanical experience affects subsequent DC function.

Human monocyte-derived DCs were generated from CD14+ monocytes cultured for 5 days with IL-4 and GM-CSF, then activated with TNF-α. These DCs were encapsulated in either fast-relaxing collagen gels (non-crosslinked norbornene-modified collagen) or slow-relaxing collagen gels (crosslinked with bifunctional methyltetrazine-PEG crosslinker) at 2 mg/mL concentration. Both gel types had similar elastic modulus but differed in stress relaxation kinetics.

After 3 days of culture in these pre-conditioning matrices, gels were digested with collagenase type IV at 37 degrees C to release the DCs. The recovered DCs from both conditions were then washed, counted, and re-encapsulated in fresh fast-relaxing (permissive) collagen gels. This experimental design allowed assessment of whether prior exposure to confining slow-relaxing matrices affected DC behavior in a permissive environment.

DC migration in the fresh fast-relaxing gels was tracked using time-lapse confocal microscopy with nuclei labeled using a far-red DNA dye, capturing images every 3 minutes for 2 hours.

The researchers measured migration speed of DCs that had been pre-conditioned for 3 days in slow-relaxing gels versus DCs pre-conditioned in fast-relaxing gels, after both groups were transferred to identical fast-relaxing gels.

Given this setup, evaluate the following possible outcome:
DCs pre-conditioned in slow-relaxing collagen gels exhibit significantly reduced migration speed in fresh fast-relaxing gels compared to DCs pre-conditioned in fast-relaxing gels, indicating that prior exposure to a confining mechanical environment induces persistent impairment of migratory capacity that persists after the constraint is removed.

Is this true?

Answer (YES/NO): YES